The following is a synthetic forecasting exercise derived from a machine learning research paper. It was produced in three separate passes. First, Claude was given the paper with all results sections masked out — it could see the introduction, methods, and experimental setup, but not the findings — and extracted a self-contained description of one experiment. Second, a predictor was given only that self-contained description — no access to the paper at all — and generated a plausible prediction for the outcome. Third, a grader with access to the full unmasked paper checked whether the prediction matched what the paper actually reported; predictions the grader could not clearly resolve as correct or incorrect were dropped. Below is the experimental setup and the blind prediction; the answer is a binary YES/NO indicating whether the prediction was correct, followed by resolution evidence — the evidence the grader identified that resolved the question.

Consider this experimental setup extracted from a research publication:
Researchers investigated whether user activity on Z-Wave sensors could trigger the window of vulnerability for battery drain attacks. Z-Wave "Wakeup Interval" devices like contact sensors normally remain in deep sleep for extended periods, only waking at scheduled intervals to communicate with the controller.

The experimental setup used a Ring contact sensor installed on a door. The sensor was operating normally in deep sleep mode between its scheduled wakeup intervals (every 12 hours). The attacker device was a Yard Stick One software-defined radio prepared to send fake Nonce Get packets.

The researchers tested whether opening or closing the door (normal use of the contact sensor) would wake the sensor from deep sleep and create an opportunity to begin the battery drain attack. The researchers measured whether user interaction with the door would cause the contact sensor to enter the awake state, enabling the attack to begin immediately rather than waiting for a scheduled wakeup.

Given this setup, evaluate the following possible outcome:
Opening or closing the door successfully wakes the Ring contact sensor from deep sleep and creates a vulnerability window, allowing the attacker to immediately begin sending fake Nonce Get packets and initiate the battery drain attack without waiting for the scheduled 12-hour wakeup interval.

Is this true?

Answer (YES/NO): YES